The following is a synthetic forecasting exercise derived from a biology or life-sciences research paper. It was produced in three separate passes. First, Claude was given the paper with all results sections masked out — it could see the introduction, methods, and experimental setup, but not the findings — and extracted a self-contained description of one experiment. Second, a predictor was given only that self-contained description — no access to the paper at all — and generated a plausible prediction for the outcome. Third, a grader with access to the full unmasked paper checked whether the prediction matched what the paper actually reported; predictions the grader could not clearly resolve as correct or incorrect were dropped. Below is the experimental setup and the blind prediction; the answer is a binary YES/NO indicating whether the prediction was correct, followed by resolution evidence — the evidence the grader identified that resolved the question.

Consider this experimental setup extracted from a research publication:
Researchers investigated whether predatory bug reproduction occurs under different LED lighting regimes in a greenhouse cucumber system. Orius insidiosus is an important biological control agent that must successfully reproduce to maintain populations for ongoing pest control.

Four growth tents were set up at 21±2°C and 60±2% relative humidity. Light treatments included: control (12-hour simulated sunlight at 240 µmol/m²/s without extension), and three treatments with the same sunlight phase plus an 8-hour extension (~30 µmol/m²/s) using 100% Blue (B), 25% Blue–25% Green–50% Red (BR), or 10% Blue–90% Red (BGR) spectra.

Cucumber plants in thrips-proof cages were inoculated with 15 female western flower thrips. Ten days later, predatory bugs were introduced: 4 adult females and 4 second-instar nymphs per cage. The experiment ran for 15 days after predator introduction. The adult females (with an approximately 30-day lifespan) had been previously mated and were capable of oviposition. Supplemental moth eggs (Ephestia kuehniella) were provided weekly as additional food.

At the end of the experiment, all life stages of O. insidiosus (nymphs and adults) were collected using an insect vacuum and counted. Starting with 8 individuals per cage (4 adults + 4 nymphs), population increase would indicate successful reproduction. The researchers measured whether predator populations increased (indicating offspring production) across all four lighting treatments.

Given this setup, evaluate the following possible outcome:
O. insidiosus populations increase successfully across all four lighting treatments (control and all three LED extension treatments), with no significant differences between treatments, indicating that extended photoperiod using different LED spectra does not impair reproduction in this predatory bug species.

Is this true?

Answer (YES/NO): NO